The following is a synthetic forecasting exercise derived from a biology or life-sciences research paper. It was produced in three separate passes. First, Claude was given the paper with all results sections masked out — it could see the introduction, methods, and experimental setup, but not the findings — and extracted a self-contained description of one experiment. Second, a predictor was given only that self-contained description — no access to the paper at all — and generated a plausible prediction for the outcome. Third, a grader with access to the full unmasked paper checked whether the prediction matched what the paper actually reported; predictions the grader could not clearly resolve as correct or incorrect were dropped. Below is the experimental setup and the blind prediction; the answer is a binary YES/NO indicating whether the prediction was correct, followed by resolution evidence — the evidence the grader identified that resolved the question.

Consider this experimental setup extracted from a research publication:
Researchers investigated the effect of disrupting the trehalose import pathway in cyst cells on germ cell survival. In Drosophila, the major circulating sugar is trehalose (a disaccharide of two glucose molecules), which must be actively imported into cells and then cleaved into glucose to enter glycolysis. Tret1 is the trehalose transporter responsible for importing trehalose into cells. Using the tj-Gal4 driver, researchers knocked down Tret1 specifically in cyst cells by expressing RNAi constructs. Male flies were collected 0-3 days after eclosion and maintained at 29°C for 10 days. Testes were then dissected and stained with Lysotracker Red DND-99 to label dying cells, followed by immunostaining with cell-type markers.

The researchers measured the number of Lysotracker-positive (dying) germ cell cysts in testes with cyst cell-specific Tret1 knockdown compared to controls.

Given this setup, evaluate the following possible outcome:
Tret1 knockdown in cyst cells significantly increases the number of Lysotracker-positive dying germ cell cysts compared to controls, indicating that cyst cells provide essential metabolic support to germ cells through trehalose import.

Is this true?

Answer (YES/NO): YES